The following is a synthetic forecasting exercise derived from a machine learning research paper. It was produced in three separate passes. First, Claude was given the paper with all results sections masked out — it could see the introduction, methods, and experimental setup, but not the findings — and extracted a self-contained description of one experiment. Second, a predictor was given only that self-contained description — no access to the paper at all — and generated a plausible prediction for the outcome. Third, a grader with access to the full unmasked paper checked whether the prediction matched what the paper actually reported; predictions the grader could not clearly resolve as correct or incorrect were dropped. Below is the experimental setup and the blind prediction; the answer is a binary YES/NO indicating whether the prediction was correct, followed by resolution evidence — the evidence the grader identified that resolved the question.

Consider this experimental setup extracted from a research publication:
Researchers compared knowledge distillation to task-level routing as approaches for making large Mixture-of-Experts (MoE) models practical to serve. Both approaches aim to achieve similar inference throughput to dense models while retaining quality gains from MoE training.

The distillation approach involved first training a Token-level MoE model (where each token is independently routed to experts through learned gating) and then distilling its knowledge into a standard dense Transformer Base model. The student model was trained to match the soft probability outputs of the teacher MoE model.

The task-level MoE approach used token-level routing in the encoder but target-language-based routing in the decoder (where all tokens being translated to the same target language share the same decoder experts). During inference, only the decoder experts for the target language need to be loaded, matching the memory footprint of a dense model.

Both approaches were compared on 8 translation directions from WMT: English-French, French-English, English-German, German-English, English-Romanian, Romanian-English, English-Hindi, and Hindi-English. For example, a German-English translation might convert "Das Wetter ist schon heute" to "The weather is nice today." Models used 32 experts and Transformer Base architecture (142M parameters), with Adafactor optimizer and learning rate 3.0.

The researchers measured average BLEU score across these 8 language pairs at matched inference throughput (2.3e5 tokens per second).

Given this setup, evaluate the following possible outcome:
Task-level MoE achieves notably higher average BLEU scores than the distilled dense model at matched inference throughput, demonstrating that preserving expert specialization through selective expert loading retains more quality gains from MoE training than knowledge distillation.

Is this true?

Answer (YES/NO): YES